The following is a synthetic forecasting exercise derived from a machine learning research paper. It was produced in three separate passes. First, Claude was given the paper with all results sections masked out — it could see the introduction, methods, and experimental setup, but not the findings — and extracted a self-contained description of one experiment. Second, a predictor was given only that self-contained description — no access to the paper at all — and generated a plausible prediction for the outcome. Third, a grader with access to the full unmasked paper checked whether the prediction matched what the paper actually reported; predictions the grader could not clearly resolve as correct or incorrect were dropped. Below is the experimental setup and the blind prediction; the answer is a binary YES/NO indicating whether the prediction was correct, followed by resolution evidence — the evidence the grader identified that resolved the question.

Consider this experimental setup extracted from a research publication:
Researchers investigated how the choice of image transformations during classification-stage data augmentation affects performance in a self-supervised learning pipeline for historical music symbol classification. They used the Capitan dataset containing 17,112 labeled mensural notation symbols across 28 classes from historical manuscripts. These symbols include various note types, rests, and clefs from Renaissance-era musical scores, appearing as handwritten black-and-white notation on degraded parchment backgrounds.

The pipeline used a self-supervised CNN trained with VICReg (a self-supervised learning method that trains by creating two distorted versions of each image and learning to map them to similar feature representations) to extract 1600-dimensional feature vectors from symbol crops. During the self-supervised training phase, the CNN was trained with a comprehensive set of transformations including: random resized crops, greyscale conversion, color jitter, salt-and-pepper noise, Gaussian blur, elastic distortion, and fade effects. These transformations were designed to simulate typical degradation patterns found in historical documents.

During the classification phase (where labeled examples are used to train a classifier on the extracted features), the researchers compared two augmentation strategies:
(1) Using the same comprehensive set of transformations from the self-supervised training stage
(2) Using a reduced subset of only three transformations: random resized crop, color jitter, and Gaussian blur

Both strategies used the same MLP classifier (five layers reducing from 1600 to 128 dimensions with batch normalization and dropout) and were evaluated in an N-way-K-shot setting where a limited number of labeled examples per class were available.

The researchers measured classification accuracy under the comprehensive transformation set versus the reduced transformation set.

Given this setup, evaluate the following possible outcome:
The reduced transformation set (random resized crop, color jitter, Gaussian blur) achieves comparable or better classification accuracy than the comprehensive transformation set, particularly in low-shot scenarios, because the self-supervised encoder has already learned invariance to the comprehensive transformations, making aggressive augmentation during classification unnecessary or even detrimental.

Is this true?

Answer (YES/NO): YES